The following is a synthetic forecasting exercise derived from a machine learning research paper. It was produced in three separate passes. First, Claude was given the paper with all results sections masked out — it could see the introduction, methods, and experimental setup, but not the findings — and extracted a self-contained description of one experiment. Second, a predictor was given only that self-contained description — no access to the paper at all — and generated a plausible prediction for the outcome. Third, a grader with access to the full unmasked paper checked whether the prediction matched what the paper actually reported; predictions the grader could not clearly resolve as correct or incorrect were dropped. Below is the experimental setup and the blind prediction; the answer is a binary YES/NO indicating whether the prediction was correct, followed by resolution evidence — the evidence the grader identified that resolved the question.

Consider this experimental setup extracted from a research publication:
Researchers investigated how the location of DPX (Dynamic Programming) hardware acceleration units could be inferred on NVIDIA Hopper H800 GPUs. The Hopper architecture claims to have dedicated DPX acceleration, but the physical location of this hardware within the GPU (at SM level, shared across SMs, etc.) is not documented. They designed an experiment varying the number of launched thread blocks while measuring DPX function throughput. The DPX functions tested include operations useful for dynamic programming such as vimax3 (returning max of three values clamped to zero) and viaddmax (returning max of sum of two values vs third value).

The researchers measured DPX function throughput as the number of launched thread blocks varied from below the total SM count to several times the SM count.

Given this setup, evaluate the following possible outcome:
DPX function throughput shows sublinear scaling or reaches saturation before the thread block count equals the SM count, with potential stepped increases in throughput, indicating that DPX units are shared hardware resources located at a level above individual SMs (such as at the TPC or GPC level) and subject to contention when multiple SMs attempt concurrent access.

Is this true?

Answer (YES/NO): NO